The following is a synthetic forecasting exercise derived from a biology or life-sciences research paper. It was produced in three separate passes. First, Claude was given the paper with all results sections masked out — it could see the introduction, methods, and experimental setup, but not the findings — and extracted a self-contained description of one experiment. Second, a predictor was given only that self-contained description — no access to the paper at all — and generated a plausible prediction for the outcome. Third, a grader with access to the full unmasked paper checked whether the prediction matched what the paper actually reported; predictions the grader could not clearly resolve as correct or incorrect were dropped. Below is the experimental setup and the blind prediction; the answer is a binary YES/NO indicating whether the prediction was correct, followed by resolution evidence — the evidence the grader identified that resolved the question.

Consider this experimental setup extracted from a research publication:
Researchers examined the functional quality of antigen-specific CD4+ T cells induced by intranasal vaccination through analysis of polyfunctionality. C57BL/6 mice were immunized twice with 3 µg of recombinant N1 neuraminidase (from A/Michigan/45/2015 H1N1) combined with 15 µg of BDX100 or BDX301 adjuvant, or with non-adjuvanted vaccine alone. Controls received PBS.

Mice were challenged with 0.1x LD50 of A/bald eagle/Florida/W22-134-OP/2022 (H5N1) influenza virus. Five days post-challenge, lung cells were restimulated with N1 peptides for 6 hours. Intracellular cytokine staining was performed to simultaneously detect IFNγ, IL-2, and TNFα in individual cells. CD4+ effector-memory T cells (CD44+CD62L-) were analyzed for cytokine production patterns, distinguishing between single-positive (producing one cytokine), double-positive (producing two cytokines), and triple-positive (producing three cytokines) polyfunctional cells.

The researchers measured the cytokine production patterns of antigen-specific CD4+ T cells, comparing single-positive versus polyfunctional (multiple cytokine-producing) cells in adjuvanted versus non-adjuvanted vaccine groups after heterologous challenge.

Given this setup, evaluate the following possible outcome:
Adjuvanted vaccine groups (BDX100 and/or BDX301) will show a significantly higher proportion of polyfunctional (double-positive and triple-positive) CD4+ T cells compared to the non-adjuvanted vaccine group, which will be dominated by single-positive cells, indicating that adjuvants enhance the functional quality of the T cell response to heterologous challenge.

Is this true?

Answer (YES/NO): YES